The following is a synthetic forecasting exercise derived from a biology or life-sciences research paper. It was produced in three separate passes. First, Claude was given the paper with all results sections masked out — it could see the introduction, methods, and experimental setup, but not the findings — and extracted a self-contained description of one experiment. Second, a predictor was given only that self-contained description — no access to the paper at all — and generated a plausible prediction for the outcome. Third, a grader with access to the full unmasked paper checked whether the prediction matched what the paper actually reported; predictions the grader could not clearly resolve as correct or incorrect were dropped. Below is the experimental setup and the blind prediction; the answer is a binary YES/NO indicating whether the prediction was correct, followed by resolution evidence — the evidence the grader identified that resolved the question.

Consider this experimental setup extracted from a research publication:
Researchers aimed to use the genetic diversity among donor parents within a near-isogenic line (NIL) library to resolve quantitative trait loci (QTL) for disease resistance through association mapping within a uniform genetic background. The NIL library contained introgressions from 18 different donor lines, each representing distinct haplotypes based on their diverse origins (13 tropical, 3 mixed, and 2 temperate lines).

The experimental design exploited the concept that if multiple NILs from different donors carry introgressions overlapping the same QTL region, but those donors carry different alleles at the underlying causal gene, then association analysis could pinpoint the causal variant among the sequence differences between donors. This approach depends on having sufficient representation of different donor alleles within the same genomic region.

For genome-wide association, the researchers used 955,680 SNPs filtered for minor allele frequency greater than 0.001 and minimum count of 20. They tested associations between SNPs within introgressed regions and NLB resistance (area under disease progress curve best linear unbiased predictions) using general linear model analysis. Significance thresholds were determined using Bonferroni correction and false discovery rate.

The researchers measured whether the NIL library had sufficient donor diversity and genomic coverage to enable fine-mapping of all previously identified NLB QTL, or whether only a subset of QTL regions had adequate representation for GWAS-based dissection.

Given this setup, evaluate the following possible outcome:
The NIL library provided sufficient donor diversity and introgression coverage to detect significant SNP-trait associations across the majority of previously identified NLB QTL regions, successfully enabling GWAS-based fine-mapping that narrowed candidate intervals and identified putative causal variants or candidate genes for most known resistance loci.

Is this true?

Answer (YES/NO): NO